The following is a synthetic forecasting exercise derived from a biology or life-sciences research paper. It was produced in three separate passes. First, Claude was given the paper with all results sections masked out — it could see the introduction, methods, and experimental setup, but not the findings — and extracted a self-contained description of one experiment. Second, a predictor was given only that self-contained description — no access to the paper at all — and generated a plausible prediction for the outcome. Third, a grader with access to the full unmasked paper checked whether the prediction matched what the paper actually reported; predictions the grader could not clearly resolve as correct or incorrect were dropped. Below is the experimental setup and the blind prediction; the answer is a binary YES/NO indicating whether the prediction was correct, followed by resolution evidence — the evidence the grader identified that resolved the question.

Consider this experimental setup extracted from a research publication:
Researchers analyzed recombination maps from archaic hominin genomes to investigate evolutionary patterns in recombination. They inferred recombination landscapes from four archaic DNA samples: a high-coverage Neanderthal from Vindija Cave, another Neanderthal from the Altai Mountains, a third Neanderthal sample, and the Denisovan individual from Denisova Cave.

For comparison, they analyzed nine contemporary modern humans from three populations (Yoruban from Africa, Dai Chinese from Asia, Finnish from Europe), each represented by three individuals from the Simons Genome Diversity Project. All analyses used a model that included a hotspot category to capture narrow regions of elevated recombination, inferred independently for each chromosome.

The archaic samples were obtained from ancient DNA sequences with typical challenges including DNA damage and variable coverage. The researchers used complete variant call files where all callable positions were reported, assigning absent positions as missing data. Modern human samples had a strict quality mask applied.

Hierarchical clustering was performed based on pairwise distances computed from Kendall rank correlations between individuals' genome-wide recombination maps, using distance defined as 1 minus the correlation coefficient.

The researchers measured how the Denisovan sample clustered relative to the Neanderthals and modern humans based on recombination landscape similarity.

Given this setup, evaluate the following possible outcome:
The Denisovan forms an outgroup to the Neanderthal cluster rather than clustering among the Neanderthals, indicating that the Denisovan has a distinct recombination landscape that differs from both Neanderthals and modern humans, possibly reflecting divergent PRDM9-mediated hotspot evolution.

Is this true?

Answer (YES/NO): NO